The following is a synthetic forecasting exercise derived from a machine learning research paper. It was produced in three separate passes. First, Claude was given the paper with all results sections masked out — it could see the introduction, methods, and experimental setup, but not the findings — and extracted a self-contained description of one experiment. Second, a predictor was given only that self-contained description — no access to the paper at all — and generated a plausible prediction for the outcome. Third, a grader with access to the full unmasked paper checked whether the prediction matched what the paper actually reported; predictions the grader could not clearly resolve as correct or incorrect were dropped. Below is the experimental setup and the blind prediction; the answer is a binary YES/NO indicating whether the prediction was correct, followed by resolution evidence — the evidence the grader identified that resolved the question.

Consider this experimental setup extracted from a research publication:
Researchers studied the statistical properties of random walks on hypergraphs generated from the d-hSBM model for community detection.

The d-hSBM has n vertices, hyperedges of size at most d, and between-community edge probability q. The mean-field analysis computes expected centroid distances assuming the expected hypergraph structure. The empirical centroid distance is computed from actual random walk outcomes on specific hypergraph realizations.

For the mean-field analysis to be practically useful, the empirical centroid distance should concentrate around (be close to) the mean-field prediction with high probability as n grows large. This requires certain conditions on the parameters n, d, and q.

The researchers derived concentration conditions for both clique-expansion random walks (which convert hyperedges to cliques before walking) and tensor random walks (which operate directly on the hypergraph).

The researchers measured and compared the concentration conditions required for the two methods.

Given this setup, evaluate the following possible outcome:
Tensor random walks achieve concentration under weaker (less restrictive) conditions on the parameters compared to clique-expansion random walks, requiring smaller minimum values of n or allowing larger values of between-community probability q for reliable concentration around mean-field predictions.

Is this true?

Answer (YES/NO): NO